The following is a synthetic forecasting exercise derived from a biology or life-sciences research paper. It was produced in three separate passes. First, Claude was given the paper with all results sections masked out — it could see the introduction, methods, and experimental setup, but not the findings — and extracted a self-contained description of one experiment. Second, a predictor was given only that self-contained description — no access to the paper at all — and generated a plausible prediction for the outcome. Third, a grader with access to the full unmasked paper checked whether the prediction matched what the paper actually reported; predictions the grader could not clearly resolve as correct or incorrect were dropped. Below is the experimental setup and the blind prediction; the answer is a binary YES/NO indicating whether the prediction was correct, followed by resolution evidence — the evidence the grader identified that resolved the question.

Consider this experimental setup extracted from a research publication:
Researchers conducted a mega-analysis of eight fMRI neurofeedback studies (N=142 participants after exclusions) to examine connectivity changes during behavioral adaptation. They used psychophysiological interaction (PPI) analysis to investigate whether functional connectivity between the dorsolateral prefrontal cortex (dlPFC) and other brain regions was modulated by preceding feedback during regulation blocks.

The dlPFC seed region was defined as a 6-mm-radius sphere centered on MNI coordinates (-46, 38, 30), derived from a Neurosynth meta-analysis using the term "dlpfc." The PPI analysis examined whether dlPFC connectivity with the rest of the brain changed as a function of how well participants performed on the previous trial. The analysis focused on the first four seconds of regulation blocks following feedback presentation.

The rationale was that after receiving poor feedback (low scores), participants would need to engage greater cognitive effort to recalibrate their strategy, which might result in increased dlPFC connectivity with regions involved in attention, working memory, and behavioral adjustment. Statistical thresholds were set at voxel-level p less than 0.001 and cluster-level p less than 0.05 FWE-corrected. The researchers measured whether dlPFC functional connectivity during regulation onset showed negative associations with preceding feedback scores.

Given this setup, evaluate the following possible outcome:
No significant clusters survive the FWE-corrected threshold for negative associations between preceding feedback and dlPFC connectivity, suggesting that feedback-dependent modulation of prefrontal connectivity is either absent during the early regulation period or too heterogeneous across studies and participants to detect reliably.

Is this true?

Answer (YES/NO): YES